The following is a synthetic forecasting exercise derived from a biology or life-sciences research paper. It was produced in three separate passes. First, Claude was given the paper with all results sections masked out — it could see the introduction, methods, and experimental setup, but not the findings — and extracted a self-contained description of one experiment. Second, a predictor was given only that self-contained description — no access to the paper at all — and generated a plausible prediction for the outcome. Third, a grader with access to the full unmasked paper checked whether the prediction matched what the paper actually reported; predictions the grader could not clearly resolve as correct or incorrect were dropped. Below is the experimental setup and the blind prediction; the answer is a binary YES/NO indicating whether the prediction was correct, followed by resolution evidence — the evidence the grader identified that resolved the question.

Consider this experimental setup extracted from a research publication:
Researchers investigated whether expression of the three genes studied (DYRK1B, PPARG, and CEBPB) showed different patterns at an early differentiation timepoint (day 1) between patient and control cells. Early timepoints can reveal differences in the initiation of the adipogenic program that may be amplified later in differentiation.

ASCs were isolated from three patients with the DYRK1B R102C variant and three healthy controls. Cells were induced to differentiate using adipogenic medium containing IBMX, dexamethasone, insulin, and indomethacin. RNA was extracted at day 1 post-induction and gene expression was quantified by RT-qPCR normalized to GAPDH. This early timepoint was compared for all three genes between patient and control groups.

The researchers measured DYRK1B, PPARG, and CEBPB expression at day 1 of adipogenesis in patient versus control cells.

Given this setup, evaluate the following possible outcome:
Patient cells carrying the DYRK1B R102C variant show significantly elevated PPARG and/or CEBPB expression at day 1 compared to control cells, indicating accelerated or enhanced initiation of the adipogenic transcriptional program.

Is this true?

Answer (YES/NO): NO